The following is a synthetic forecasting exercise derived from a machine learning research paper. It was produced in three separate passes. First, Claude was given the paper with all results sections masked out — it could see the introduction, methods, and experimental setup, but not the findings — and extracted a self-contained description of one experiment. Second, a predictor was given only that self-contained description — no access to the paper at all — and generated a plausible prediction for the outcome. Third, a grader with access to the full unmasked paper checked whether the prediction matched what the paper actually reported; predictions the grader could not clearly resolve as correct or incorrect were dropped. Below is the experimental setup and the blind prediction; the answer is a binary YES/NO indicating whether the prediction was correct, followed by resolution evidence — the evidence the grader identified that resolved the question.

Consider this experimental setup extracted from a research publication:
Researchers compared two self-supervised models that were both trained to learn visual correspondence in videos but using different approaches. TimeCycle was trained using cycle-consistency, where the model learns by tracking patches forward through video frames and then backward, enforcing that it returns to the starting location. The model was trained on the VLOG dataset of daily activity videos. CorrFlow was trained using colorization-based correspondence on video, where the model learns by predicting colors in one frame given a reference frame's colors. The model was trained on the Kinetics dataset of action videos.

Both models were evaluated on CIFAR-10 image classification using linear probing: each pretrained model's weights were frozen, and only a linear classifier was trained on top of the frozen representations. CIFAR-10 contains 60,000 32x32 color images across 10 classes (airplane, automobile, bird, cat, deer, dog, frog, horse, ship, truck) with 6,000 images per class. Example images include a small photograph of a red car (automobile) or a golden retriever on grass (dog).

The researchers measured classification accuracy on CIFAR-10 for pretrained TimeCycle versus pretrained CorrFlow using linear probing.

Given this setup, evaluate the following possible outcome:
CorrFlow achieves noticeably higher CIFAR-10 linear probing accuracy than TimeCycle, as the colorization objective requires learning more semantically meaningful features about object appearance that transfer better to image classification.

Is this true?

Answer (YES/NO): NO